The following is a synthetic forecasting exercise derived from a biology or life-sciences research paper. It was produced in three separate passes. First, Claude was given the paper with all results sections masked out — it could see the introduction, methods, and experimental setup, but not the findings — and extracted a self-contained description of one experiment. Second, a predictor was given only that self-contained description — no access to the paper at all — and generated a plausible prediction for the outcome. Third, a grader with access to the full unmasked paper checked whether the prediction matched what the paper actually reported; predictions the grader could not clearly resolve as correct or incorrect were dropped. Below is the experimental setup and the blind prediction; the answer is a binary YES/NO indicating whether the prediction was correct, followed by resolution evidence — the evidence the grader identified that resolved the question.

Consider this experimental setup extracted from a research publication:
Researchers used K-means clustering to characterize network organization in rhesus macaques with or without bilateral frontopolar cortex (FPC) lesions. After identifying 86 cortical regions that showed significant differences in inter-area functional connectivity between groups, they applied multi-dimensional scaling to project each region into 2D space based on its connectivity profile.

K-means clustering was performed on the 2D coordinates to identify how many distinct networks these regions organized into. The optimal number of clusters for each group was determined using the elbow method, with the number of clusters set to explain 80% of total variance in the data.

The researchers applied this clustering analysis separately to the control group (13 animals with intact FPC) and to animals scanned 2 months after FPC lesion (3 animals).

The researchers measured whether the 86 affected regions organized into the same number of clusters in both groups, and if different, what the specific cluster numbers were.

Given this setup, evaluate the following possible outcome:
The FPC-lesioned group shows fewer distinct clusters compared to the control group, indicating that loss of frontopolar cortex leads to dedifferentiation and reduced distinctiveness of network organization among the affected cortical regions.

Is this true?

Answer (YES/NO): YES